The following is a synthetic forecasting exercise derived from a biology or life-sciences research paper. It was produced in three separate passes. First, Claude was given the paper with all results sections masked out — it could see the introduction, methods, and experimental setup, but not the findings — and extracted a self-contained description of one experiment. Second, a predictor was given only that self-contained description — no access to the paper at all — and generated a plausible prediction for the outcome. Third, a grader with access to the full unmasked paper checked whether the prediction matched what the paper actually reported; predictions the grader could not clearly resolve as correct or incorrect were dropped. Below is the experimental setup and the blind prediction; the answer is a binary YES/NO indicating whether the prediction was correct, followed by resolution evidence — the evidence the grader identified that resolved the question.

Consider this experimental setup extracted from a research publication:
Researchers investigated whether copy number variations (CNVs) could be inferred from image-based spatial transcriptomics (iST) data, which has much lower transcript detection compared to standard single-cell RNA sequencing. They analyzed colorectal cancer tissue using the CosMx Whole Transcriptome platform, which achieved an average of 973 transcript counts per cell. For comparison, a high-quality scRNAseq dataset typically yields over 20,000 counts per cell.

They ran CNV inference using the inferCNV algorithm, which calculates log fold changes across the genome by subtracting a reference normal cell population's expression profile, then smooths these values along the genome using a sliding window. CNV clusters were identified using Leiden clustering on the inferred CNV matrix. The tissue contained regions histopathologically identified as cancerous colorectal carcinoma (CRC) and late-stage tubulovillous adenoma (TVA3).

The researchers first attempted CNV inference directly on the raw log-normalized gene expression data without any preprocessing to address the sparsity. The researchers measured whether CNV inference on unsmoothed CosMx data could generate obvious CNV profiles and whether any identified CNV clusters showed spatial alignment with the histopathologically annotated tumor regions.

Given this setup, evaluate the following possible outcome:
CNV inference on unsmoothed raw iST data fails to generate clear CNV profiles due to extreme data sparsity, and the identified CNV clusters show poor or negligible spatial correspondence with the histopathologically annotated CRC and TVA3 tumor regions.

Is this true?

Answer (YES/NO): NO